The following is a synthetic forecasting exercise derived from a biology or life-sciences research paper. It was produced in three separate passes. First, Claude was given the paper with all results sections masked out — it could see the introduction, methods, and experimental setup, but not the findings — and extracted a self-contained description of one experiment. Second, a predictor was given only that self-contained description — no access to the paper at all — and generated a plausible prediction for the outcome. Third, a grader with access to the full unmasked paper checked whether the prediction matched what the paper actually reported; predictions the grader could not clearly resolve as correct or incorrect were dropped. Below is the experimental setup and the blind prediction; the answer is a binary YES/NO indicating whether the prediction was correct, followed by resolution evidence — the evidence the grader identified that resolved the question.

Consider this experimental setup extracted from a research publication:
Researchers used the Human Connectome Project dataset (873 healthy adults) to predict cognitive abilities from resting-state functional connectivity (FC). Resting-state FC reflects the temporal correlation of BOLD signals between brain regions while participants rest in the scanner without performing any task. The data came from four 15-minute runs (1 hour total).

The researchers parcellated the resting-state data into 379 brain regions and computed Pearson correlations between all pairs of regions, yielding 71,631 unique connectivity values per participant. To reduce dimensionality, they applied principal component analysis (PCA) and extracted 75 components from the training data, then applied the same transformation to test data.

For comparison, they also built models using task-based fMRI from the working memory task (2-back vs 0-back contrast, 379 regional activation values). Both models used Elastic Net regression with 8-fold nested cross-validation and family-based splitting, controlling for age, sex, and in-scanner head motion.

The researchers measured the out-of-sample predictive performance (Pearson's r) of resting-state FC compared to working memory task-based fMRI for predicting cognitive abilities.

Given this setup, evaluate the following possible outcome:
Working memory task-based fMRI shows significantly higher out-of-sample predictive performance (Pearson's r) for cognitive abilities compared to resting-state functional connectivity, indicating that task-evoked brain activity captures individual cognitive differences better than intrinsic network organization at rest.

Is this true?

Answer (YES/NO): YES